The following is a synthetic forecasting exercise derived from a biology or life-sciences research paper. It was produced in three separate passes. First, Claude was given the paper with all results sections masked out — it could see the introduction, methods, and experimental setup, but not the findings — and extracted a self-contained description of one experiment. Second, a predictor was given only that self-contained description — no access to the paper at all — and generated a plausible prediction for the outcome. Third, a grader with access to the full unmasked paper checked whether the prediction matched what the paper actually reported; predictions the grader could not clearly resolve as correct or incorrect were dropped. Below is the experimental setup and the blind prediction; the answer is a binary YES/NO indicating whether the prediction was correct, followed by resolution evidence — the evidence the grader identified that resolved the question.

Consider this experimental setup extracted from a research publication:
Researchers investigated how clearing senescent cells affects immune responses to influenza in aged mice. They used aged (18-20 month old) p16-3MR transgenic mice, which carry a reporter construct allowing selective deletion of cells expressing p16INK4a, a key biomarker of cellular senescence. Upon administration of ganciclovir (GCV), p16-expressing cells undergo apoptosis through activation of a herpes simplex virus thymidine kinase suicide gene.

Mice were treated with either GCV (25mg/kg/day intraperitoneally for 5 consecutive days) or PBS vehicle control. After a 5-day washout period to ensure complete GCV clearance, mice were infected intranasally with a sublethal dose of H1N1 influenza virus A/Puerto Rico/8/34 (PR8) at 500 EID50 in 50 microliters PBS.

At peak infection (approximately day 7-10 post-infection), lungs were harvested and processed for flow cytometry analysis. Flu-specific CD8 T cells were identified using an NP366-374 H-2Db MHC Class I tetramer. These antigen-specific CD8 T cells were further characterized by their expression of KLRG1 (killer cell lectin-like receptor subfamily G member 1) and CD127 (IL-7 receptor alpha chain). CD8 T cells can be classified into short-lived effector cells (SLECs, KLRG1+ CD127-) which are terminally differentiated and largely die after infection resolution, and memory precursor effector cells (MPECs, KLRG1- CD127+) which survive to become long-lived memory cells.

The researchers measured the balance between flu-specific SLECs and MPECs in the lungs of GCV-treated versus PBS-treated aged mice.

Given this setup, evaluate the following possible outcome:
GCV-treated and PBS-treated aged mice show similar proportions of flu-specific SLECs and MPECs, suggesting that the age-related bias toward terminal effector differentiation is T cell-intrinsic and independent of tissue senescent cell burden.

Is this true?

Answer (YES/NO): NO